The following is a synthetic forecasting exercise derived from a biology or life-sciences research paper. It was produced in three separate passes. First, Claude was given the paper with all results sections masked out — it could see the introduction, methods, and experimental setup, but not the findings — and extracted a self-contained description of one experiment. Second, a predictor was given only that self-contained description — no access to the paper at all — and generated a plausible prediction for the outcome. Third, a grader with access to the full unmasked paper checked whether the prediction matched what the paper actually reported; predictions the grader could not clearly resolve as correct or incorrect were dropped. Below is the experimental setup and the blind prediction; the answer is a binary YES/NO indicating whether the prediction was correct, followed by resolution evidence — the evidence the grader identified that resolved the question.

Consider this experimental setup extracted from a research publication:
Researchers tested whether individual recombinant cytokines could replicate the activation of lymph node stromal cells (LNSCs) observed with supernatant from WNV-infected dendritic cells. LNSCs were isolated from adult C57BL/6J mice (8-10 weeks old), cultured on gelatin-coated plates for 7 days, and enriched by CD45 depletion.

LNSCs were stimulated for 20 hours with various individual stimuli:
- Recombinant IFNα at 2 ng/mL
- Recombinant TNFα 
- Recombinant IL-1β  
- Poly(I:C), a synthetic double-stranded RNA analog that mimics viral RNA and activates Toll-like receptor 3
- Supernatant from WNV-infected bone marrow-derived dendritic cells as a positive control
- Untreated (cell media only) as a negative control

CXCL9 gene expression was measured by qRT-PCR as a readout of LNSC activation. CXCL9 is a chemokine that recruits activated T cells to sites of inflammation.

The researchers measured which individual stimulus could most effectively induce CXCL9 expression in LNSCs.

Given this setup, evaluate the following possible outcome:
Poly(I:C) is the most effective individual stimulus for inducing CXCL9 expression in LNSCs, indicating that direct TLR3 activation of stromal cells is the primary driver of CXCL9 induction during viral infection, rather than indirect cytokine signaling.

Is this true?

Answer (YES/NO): NO